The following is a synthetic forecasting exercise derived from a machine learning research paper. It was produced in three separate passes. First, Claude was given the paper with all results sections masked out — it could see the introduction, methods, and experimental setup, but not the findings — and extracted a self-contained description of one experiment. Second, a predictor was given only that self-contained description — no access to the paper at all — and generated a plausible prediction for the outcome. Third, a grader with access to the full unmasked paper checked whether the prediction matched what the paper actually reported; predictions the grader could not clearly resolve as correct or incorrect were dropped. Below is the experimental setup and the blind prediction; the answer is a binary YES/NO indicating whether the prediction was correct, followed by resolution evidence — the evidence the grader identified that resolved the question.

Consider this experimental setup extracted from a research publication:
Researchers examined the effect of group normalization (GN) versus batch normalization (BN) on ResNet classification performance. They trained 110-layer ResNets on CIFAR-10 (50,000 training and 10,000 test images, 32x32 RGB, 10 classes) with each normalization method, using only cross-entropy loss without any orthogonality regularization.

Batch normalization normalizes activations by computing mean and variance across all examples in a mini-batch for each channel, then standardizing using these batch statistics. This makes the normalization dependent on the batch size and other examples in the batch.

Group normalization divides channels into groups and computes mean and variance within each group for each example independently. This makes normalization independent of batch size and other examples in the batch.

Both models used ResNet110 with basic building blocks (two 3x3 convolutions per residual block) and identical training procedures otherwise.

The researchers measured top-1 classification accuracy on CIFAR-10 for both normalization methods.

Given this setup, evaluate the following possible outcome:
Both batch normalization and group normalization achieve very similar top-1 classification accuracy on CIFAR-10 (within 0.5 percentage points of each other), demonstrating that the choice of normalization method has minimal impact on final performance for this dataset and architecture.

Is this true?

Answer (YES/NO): NO